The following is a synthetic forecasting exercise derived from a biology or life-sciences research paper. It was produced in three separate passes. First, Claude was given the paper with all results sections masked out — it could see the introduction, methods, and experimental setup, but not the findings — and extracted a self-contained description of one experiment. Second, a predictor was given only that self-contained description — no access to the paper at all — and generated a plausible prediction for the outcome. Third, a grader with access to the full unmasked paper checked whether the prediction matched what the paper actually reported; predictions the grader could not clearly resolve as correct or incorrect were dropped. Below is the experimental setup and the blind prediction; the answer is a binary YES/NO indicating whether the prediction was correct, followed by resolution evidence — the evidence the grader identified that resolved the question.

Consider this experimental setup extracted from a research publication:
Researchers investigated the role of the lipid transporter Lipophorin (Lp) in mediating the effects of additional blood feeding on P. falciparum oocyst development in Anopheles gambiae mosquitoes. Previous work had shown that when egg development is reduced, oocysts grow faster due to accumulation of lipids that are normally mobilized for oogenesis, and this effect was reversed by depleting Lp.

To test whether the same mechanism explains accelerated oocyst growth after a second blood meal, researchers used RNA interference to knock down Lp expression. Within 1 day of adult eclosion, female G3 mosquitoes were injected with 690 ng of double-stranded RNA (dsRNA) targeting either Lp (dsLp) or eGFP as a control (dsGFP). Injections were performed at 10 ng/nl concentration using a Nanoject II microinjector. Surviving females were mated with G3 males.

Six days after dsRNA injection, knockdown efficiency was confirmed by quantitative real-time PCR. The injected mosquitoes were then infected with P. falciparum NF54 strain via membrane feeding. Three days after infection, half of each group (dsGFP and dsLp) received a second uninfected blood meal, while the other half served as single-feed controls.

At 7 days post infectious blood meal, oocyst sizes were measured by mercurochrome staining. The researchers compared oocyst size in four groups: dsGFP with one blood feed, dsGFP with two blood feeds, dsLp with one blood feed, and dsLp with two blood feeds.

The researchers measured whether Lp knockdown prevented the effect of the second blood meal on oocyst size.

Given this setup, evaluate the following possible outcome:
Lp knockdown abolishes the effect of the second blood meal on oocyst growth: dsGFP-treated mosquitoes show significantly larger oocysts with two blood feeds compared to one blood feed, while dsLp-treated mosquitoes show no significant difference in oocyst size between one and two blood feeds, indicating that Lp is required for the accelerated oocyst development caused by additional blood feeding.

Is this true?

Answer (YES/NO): NO